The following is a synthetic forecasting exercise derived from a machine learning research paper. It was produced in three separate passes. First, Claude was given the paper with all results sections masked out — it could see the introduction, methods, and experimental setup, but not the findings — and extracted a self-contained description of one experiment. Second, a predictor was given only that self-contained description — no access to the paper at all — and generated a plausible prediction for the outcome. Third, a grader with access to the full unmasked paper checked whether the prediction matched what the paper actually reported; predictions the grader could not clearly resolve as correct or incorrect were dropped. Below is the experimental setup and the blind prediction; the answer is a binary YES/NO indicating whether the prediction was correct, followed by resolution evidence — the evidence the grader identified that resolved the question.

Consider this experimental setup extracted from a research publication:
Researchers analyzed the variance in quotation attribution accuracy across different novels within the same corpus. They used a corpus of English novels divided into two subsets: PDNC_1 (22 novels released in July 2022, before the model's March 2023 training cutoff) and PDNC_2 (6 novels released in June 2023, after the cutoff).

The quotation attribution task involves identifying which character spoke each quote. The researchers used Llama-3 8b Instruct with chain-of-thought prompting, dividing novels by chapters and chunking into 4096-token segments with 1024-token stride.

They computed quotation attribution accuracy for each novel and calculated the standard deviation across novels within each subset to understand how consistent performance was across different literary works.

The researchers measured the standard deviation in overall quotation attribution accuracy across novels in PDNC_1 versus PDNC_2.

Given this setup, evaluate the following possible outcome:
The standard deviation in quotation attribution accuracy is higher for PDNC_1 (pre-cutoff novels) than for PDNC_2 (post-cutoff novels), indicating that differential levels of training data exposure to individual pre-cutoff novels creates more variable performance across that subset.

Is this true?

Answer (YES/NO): NO